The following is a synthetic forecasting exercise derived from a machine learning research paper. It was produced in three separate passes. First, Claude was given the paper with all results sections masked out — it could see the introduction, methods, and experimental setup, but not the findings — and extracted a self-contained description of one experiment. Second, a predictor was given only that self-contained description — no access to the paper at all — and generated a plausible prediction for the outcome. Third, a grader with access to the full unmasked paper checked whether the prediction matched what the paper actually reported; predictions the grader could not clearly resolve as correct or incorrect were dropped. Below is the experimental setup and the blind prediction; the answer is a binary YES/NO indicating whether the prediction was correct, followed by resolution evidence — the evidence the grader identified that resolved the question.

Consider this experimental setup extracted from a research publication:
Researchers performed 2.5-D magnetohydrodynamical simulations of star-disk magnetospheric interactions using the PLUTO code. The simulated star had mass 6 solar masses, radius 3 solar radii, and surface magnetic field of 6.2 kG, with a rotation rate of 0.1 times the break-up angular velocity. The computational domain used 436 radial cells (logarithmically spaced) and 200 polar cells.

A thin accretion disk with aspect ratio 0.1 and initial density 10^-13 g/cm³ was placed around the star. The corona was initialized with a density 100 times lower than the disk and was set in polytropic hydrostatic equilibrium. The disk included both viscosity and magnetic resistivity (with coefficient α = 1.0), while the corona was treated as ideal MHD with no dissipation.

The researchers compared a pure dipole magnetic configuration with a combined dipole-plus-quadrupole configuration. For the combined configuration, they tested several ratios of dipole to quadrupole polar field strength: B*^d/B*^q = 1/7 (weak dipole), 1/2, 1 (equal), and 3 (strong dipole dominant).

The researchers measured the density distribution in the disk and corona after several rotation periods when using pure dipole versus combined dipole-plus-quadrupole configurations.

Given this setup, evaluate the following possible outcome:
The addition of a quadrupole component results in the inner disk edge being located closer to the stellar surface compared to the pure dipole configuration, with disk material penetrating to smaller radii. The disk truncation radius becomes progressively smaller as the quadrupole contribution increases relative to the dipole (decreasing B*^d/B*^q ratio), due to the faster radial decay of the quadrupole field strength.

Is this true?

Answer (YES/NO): NO